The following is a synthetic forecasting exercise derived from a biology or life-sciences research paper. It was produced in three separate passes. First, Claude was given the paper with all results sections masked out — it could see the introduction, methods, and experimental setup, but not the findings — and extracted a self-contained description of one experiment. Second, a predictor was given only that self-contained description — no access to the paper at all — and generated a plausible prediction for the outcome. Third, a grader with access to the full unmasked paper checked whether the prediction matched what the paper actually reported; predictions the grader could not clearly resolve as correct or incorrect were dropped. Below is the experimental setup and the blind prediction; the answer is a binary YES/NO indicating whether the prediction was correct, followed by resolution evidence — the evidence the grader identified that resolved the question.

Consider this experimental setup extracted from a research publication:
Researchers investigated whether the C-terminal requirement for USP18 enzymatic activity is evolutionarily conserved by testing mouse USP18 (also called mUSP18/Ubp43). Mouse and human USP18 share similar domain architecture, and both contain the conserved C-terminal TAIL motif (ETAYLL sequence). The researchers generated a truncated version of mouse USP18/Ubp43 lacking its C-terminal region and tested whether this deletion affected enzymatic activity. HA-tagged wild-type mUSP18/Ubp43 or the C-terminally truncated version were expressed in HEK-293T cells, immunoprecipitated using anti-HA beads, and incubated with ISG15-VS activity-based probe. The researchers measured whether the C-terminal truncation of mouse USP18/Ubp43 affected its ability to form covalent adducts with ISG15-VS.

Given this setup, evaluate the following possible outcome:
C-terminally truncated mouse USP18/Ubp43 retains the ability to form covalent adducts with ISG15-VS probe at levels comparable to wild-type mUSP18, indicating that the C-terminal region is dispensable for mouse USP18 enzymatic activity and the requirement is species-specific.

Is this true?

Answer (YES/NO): NO